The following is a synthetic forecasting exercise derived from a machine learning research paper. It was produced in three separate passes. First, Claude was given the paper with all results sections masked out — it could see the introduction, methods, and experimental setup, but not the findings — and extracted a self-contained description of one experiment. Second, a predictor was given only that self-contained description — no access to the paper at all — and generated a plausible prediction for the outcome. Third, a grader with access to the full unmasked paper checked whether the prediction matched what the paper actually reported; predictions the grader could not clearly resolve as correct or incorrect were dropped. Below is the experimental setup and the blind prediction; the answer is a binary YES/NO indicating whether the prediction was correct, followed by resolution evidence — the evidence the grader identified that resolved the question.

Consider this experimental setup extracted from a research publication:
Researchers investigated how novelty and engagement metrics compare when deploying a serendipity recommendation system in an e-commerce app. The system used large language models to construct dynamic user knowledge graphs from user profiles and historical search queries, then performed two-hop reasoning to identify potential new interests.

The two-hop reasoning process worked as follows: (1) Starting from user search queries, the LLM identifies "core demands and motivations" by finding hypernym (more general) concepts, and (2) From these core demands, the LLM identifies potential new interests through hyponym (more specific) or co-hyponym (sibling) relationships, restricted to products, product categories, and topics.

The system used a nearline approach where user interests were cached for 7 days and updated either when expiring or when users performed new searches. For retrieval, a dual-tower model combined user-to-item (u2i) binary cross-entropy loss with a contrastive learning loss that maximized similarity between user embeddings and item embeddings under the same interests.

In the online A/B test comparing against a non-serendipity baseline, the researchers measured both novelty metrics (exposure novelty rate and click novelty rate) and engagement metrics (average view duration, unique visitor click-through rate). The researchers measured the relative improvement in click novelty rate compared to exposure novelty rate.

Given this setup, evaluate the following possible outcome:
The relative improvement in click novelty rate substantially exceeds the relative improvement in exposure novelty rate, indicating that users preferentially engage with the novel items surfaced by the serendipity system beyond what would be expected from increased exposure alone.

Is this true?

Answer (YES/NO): NO